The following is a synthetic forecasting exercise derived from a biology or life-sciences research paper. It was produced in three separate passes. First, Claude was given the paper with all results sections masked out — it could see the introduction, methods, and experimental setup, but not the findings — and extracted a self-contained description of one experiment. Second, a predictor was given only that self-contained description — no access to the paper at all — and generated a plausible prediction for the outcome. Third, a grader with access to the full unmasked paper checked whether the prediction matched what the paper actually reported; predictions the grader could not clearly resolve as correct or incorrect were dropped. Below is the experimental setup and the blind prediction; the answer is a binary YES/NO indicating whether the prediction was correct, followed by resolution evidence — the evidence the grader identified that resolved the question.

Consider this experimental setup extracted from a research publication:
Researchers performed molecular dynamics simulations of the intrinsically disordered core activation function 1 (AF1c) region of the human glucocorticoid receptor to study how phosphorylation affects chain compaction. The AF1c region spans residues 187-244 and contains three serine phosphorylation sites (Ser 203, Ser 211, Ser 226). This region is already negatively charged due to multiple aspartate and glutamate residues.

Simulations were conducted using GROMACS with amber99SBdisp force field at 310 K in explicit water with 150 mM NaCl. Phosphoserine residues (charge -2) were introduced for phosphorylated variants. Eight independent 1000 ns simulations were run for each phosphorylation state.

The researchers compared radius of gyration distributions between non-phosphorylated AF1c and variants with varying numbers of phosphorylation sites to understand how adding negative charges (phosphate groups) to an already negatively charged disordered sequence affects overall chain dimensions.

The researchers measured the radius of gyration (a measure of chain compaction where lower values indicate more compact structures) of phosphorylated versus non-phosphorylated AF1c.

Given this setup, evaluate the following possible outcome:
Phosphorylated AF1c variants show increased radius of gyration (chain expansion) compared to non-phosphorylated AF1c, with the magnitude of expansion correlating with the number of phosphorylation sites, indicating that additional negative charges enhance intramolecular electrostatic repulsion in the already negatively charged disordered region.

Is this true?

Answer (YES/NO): YES